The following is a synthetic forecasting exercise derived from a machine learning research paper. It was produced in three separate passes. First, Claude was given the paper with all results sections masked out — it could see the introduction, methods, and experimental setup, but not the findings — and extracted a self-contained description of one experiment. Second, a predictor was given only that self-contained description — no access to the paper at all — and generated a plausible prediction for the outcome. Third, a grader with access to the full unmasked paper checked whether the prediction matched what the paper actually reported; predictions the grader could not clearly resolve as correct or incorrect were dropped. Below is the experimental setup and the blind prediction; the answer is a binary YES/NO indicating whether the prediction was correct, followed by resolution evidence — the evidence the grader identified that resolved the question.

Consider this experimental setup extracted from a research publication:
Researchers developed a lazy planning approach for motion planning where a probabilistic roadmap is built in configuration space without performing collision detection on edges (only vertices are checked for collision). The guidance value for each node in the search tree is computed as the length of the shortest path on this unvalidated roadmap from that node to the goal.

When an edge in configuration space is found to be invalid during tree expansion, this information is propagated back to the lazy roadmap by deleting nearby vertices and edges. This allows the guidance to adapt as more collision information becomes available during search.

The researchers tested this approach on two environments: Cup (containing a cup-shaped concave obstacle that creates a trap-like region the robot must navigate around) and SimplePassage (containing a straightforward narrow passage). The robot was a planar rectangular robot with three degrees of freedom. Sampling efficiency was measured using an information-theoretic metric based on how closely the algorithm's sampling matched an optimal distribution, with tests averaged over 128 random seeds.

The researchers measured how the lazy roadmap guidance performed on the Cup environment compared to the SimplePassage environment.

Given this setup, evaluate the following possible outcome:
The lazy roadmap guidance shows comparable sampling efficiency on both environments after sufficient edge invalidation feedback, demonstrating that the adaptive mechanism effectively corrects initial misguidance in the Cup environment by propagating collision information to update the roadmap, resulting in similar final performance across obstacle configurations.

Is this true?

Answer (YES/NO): NO